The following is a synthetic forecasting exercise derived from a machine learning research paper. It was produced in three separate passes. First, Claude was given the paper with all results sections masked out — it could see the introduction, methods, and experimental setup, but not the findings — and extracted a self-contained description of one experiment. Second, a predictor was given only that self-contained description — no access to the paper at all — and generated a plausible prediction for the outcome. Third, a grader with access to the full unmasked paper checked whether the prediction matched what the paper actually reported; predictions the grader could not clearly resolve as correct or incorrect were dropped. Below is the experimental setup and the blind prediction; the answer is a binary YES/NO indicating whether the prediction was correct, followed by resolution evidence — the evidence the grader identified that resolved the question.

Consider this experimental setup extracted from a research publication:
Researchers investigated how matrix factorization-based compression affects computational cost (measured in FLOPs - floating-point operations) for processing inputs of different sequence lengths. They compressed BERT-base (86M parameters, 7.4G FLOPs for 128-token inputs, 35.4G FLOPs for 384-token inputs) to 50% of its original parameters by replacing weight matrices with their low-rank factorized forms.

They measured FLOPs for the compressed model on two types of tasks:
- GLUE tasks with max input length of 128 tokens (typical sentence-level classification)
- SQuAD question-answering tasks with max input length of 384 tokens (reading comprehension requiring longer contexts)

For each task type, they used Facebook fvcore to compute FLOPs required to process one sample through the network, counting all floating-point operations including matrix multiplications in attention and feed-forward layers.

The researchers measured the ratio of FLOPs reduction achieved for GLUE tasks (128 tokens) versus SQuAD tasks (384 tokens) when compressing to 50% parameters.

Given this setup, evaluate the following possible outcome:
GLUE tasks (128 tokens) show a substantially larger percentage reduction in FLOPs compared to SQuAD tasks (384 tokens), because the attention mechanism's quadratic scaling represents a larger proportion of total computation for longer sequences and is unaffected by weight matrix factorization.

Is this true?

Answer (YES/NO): NO